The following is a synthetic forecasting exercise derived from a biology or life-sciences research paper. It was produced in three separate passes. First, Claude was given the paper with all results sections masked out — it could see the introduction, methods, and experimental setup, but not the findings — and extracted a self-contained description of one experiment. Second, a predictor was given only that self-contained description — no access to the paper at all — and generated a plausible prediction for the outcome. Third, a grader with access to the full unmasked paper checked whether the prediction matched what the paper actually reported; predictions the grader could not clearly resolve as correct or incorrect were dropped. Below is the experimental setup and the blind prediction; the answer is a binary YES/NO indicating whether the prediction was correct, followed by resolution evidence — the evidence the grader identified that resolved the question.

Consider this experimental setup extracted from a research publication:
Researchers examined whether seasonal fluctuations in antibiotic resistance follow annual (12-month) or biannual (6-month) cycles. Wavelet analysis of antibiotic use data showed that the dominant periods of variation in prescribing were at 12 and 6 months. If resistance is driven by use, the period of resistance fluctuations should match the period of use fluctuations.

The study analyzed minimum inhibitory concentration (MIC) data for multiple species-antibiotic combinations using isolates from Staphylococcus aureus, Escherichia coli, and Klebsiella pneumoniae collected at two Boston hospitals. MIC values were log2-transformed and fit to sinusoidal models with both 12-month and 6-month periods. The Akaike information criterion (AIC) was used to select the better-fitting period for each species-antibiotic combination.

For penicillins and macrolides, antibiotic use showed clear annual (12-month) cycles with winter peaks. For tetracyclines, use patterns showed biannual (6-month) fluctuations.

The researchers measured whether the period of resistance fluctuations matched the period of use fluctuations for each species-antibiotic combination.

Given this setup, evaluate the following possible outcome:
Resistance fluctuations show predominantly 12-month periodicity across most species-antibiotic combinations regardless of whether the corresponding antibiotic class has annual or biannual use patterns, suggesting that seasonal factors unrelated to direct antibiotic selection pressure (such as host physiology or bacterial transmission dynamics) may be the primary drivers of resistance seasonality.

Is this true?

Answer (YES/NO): YES